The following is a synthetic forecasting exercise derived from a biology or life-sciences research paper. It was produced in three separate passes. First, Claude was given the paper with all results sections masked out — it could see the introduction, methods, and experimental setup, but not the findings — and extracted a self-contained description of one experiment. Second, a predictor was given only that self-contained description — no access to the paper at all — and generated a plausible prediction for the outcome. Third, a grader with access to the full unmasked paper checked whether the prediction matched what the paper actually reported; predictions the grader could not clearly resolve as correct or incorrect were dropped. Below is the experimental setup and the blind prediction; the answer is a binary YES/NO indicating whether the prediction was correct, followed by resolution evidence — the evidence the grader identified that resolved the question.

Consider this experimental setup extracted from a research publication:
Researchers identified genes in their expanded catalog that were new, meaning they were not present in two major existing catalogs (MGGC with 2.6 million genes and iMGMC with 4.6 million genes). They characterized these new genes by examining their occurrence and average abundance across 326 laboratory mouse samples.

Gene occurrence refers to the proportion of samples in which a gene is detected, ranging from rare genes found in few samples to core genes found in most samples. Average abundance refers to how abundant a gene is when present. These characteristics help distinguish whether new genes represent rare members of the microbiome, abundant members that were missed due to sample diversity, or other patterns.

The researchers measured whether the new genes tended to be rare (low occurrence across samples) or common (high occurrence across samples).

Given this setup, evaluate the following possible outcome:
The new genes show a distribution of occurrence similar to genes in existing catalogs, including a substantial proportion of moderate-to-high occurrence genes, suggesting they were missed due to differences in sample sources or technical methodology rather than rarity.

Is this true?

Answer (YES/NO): YES